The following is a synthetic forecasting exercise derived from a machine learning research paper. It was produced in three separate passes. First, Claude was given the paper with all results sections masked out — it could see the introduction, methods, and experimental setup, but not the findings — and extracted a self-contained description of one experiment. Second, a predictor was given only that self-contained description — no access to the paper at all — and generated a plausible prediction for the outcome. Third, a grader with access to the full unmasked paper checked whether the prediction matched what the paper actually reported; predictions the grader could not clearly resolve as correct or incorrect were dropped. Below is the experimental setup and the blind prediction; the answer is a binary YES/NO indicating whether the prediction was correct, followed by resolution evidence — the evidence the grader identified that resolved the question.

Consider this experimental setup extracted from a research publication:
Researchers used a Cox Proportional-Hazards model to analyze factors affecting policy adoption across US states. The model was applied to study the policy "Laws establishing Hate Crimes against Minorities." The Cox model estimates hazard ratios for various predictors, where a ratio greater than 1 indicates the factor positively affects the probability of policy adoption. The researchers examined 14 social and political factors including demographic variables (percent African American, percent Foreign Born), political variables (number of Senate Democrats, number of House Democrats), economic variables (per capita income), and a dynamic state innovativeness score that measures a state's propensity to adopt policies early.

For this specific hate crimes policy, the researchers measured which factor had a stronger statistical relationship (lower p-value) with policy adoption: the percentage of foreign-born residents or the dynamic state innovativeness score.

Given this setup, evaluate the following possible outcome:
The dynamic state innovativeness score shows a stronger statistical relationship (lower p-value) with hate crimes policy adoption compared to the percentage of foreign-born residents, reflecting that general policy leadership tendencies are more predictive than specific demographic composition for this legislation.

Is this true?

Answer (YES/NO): NO